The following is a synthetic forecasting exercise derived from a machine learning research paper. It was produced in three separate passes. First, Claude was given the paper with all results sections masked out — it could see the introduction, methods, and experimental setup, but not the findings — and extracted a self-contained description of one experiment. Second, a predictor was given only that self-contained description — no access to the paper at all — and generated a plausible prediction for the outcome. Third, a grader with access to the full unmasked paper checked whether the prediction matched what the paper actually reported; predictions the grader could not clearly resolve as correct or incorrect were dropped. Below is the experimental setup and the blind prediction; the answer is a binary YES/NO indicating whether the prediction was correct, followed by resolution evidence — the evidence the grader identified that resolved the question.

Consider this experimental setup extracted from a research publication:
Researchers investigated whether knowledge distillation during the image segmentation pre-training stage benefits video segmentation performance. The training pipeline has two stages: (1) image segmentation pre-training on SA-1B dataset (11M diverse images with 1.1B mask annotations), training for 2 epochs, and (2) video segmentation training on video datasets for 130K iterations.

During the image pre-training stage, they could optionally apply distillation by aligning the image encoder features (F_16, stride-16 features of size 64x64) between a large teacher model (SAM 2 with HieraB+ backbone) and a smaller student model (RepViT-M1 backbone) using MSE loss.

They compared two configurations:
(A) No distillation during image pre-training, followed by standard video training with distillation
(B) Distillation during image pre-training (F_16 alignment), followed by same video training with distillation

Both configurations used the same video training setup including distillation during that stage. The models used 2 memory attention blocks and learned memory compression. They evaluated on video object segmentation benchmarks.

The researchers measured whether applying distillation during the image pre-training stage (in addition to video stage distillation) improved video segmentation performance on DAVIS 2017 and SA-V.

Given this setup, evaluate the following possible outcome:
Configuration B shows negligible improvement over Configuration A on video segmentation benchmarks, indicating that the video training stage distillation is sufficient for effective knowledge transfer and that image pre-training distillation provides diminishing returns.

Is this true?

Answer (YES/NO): NO